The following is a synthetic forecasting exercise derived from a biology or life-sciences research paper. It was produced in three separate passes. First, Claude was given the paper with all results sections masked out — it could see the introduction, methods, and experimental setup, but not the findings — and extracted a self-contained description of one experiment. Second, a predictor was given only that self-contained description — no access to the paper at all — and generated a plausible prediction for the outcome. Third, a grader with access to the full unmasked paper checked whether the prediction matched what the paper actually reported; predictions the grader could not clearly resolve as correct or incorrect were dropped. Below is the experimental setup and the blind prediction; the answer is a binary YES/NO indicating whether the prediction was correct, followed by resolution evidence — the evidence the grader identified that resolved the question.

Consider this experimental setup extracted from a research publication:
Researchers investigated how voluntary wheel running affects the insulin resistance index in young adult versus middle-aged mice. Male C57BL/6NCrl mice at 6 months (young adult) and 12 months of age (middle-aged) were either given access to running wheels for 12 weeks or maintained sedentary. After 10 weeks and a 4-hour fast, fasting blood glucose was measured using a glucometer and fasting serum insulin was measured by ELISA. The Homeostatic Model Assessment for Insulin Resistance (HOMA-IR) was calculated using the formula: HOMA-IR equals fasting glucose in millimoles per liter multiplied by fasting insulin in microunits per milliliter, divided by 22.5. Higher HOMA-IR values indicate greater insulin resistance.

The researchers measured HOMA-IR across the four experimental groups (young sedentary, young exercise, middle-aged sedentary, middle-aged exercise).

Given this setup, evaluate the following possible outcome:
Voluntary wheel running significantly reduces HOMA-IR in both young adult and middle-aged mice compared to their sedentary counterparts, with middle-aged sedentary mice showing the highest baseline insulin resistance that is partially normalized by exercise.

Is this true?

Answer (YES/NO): NO